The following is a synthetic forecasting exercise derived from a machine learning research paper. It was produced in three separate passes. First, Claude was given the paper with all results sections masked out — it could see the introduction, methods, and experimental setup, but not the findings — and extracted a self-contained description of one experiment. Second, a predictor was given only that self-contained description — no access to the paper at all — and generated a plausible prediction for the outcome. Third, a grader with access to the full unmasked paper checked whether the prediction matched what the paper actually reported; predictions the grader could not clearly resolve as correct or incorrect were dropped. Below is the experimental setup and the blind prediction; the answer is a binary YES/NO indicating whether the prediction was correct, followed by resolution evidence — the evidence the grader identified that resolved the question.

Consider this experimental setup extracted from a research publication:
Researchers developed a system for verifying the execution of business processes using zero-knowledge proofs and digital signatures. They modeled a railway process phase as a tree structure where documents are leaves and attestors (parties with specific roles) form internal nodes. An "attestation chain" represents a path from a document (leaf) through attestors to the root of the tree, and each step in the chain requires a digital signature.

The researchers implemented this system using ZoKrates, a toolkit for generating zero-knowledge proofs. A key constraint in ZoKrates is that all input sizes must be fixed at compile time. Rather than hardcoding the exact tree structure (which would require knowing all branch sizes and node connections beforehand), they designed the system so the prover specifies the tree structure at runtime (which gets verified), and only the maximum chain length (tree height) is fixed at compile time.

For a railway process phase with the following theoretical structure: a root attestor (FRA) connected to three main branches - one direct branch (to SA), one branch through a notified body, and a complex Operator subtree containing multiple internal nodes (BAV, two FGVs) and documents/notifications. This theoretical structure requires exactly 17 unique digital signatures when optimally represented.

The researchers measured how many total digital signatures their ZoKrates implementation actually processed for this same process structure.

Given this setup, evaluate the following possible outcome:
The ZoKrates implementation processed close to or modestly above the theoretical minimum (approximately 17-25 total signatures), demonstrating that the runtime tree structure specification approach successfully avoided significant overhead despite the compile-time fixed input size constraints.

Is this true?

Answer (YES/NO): NO